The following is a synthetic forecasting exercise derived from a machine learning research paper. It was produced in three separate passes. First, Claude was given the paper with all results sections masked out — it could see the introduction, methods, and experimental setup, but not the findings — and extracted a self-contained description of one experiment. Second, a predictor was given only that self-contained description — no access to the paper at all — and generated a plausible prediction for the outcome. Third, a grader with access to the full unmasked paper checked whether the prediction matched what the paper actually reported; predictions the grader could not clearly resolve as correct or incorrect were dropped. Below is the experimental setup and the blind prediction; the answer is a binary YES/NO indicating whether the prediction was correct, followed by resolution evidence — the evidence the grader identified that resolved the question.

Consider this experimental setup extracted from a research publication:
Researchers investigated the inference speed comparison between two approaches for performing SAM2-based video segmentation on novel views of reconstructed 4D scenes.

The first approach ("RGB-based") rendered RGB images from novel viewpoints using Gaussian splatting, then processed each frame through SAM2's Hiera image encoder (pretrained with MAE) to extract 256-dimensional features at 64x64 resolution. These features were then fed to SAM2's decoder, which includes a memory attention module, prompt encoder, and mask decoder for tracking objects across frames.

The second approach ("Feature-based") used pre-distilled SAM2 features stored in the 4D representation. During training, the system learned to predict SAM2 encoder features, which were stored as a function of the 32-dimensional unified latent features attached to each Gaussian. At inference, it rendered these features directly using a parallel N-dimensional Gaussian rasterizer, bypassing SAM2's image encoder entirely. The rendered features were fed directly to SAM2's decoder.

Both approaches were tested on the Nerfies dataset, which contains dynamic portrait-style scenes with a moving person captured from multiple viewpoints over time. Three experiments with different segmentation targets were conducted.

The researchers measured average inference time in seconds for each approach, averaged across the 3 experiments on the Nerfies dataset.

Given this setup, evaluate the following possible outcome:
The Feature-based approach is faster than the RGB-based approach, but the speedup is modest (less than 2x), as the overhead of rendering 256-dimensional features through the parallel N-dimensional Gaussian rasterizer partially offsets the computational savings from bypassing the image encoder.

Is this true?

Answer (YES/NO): NO